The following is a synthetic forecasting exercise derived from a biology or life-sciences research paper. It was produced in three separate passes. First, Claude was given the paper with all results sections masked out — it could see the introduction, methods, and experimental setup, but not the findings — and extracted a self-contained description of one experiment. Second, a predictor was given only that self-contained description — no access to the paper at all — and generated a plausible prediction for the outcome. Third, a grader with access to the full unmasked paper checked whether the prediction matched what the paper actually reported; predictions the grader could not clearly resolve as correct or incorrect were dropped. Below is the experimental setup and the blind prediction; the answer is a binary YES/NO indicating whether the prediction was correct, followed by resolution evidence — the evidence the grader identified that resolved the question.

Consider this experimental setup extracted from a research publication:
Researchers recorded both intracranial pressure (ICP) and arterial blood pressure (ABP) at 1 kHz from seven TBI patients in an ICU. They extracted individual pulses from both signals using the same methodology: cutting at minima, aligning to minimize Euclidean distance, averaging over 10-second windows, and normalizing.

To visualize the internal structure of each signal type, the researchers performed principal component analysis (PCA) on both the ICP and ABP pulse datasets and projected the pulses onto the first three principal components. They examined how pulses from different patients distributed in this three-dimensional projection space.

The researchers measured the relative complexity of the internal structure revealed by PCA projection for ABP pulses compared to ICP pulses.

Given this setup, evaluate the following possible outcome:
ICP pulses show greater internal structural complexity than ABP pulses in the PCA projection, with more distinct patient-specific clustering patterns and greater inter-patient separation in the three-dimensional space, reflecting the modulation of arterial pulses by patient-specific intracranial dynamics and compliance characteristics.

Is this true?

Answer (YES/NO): NO